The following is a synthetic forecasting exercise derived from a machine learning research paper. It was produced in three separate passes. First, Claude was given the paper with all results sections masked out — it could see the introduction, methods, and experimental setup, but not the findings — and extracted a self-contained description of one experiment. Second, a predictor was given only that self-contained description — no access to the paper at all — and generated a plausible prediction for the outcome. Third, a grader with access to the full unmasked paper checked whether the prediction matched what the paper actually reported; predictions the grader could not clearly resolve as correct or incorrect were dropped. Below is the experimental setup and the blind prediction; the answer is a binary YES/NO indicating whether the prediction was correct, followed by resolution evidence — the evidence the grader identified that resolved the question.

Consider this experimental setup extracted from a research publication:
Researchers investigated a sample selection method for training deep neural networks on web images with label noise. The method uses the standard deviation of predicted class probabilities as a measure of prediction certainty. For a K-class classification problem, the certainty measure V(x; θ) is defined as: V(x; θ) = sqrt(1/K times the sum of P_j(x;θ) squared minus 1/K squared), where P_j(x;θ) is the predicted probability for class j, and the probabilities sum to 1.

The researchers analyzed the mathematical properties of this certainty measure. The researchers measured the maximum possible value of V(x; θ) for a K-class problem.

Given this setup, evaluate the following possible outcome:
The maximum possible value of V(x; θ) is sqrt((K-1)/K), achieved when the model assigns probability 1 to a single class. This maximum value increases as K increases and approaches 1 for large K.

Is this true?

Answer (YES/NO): NO